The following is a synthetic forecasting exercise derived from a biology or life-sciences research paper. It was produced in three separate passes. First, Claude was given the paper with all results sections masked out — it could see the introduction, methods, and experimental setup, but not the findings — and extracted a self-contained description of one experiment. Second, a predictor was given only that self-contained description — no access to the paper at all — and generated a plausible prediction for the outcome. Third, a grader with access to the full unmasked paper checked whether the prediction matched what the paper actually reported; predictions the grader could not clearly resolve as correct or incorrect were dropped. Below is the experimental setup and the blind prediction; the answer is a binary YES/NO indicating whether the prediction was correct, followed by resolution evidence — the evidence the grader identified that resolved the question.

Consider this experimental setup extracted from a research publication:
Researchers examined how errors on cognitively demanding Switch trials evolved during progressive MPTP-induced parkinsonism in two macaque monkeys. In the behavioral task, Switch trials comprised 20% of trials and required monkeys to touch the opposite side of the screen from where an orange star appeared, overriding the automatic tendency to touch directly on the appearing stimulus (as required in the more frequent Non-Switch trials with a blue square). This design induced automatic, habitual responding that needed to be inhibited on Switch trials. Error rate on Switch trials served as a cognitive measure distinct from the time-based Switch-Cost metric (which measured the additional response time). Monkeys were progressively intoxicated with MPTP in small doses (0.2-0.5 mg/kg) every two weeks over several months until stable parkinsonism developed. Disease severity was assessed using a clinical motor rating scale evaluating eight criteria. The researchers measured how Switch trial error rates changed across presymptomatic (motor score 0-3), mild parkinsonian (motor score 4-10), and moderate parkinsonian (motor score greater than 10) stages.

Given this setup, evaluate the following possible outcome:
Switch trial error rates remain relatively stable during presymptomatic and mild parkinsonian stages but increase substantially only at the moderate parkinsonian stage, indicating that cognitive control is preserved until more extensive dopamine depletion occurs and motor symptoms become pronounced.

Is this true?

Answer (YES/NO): NO